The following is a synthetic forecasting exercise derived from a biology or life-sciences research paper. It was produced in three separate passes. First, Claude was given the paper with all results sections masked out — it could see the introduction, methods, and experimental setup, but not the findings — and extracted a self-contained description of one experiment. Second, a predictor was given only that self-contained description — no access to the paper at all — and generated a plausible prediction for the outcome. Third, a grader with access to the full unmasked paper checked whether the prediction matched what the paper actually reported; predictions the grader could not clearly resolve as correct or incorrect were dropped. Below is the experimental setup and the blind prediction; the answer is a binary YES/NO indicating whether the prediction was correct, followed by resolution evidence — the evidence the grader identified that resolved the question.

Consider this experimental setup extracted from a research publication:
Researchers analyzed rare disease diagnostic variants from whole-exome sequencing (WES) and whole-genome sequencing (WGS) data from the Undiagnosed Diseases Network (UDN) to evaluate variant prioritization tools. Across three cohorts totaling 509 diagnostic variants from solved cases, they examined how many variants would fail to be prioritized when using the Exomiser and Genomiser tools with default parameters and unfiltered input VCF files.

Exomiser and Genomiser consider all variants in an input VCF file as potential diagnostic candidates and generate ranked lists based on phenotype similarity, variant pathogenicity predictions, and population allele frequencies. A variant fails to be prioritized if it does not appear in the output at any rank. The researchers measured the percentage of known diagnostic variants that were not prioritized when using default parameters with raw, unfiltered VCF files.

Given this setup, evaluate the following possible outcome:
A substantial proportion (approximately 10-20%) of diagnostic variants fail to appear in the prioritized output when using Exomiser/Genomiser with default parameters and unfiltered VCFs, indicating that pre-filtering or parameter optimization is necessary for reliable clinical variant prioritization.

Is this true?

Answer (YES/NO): NO